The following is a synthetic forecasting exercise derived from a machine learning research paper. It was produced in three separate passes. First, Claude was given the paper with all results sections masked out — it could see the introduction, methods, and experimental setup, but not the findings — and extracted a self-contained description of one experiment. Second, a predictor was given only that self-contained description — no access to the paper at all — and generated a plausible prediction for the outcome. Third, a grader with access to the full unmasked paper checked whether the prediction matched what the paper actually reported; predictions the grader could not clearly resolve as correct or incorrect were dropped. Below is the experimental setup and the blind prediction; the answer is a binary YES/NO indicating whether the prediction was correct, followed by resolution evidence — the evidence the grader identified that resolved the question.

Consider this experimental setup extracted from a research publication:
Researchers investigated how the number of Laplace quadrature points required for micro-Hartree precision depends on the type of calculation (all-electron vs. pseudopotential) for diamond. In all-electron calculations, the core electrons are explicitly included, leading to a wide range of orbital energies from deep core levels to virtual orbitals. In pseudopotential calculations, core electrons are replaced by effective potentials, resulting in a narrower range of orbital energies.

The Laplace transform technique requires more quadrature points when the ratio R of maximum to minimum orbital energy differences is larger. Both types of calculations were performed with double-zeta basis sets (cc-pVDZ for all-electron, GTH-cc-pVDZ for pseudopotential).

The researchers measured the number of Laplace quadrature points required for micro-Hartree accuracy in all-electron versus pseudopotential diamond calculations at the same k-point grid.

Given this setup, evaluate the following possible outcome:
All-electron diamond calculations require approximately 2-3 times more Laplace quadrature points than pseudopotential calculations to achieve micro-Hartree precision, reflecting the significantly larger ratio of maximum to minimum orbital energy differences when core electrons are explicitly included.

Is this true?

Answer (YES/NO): NO